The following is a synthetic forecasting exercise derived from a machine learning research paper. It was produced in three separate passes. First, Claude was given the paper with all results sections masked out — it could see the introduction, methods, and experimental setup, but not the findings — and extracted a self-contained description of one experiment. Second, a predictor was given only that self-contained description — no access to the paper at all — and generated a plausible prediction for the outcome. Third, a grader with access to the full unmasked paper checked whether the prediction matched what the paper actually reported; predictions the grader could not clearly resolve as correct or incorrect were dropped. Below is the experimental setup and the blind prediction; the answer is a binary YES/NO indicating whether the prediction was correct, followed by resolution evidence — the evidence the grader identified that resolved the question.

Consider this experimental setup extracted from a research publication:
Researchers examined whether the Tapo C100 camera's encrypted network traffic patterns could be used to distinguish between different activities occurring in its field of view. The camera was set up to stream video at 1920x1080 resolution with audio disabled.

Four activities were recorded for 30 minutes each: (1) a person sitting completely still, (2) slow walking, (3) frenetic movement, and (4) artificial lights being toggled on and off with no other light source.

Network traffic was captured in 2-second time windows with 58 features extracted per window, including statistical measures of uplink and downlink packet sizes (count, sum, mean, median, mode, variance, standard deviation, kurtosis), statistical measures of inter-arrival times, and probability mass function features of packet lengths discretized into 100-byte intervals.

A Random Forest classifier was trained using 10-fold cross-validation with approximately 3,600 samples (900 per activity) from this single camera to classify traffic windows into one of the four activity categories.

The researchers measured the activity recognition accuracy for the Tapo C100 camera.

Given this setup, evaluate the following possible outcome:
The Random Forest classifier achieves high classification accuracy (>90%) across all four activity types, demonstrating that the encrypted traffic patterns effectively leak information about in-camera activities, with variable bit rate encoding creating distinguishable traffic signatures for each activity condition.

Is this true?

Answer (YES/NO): YES